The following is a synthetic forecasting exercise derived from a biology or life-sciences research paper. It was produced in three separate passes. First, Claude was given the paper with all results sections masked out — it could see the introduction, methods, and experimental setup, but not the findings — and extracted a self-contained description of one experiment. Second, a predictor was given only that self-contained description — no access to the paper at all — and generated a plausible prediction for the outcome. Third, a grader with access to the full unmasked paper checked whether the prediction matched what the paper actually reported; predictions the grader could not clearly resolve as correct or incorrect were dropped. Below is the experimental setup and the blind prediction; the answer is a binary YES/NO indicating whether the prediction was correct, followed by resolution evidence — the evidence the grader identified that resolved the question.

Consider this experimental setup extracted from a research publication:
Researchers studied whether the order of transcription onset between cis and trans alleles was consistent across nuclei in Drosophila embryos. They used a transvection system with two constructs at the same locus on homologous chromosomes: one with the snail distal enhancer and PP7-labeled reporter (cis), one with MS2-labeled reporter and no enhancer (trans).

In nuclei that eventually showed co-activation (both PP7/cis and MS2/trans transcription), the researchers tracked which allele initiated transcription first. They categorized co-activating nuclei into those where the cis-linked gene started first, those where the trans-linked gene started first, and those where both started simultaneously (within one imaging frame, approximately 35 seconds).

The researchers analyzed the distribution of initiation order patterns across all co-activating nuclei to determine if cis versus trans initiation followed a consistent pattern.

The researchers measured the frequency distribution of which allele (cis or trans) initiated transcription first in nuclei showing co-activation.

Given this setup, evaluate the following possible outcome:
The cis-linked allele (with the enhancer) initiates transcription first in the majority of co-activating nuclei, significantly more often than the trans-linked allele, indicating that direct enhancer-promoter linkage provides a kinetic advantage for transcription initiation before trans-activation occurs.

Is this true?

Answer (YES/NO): YES